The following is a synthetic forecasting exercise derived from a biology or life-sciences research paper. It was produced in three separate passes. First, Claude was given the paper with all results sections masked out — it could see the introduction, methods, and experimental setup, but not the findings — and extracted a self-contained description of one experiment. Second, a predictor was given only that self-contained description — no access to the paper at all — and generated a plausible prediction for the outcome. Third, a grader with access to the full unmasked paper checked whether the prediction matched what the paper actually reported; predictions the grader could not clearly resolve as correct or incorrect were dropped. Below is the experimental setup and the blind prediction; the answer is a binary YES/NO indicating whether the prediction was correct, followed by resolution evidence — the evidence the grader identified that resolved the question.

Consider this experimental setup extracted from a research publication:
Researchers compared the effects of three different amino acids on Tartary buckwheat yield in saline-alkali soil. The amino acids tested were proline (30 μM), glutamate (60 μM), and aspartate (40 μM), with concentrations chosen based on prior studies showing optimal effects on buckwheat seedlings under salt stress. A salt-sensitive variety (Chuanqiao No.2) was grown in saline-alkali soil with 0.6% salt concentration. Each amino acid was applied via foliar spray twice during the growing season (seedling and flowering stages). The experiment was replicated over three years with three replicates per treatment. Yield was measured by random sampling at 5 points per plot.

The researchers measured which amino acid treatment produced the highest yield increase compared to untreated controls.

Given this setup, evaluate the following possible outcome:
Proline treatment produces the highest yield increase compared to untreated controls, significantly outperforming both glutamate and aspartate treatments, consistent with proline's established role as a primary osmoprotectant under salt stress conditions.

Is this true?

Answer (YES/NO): NO